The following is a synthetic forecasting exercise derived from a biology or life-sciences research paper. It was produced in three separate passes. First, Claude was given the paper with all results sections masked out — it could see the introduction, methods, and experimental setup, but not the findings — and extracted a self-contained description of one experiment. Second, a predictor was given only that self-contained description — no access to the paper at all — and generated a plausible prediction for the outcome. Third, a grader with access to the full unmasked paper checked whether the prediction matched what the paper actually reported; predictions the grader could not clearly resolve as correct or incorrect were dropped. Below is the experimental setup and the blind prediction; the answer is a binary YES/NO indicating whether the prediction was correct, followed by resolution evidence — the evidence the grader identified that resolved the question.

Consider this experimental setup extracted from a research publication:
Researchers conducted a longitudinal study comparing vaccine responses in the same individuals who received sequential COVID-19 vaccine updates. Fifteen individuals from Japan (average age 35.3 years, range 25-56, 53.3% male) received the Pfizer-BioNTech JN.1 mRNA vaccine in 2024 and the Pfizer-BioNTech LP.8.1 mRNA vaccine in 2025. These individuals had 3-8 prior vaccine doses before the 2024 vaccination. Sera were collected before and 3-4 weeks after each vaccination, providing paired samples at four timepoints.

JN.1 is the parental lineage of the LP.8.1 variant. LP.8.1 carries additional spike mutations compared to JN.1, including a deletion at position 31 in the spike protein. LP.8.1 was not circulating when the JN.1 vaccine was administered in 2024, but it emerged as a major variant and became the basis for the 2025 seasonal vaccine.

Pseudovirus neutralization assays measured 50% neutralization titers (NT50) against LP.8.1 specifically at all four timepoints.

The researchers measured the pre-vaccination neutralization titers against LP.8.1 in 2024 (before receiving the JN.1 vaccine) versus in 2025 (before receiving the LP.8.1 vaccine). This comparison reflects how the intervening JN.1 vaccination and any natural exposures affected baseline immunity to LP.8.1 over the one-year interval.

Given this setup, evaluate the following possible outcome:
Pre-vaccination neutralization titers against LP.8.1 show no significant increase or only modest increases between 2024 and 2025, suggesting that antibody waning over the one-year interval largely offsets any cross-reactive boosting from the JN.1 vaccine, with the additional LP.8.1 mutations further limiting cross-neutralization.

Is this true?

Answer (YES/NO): NO